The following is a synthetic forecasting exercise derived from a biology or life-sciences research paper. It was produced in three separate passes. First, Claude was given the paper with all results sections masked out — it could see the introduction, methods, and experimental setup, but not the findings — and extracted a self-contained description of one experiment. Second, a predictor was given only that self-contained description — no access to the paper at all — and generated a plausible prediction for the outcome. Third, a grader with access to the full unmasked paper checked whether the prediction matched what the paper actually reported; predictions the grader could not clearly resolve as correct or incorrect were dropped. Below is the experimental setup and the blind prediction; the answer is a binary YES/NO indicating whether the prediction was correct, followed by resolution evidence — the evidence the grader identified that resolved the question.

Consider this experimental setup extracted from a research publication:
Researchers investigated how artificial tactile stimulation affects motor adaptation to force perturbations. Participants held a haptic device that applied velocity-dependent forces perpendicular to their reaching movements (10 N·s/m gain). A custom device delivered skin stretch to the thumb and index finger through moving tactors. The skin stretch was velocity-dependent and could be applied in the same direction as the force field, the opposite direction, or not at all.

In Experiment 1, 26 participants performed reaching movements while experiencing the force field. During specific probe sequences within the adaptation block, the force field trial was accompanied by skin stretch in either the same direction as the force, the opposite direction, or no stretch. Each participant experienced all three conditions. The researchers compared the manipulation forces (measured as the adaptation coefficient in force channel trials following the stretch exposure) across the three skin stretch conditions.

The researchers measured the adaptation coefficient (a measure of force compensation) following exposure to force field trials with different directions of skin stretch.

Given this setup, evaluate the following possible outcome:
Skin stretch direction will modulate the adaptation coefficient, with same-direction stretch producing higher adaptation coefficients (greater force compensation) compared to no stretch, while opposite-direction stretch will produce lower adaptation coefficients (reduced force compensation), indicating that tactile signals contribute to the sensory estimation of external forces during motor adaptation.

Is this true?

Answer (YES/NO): NO